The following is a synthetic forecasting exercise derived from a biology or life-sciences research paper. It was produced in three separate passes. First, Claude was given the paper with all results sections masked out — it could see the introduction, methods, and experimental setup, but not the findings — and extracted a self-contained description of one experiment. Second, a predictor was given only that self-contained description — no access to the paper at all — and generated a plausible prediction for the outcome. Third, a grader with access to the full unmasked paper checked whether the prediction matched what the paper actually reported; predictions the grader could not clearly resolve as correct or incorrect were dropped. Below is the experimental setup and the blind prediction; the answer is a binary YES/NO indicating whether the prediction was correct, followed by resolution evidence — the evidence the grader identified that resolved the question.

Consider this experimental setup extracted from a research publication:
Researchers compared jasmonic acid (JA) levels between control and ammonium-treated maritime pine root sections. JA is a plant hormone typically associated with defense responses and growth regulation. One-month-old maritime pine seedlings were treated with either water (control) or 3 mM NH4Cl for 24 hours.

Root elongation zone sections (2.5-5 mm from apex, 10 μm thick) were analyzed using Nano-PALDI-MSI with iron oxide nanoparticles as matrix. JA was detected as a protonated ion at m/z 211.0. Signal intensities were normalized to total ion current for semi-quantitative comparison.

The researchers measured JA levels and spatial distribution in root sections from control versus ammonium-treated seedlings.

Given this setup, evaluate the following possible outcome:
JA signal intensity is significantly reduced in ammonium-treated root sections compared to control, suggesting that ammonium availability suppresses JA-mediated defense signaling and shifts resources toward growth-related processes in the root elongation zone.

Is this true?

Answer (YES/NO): NO